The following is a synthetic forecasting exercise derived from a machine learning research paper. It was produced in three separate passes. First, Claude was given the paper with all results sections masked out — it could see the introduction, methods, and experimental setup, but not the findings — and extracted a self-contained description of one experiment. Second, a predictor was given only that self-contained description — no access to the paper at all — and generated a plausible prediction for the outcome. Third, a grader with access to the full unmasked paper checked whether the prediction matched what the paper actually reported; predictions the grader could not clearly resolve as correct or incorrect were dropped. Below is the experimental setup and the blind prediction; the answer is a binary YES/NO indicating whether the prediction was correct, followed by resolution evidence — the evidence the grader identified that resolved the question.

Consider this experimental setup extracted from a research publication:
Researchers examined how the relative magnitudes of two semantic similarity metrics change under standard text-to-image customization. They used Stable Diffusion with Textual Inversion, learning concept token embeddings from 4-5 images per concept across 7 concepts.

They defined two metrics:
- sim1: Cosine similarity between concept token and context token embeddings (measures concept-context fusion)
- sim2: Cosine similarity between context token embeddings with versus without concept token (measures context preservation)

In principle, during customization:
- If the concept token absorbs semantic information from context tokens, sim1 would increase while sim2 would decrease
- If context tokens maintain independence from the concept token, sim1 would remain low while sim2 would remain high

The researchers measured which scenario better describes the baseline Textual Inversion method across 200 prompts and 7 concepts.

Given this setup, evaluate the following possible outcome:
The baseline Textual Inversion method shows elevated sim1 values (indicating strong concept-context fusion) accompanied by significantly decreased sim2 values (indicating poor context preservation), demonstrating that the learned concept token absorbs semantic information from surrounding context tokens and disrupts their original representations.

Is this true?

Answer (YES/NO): YES